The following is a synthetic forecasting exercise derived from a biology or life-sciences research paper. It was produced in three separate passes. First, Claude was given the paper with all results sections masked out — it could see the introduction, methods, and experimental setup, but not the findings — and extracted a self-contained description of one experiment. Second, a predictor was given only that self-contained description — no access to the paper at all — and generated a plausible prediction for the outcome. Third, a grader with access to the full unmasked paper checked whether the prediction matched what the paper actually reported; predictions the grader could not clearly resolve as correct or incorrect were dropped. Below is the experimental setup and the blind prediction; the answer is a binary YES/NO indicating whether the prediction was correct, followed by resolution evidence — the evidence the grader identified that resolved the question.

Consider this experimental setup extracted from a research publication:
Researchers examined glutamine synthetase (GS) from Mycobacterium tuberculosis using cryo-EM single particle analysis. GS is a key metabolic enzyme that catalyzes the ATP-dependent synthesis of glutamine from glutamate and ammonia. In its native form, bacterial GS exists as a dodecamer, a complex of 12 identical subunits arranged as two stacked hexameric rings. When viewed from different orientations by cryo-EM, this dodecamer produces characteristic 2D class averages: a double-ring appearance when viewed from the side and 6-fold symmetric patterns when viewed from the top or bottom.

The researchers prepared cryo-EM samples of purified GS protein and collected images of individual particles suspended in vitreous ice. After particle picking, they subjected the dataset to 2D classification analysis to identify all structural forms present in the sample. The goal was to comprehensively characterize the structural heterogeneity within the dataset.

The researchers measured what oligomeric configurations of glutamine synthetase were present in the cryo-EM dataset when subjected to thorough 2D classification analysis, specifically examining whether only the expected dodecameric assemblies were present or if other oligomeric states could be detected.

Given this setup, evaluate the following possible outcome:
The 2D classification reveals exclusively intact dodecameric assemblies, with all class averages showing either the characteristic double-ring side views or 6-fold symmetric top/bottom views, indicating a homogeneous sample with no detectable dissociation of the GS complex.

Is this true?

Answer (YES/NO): NO